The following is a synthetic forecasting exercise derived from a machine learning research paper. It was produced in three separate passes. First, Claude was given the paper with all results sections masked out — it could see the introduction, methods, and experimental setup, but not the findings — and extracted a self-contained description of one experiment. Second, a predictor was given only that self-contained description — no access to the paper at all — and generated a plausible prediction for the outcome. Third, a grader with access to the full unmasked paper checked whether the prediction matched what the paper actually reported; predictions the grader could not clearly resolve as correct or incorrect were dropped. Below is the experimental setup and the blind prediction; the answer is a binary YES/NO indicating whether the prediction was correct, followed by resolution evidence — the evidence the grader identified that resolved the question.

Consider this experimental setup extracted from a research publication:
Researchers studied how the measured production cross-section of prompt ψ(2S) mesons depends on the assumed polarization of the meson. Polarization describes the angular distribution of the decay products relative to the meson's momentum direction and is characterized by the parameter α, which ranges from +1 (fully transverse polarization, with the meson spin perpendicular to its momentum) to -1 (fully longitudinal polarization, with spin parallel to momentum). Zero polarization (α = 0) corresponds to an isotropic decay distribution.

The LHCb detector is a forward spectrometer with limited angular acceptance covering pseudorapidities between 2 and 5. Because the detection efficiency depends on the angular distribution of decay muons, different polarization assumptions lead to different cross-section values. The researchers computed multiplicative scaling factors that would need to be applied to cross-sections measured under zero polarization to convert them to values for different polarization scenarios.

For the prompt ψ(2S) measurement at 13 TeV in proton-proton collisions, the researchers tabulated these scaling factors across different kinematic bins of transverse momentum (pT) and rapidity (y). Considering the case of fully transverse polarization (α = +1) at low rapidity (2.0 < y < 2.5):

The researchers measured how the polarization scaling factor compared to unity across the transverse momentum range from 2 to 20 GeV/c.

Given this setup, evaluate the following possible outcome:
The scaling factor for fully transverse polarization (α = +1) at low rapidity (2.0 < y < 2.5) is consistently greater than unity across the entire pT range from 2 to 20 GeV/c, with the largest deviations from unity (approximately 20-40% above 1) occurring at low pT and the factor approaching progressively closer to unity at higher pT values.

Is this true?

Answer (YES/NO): NO